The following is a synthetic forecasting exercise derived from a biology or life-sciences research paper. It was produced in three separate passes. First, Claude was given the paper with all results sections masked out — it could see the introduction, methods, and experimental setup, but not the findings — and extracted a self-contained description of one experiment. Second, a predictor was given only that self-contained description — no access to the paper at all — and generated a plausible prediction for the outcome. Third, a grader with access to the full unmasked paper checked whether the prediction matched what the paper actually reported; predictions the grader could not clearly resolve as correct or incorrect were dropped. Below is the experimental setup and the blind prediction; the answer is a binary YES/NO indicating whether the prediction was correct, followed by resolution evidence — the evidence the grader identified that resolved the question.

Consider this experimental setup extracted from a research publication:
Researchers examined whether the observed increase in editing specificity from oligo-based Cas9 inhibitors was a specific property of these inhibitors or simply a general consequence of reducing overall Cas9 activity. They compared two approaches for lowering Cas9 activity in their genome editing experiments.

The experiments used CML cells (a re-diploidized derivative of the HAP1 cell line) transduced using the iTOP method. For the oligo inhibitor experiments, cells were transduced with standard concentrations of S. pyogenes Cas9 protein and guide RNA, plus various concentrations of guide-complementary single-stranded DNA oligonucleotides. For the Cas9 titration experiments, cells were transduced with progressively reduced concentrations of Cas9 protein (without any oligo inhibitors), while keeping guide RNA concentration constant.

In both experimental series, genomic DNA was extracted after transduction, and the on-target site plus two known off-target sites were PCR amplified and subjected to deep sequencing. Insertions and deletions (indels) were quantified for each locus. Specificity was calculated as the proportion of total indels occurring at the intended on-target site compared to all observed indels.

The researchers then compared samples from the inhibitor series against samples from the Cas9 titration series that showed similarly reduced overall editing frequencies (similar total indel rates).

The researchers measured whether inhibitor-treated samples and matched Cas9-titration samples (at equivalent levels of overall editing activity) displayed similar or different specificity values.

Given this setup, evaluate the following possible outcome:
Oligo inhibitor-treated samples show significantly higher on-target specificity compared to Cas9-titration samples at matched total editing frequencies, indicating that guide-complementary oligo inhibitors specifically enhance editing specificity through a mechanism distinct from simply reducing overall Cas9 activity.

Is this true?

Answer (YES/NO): NO